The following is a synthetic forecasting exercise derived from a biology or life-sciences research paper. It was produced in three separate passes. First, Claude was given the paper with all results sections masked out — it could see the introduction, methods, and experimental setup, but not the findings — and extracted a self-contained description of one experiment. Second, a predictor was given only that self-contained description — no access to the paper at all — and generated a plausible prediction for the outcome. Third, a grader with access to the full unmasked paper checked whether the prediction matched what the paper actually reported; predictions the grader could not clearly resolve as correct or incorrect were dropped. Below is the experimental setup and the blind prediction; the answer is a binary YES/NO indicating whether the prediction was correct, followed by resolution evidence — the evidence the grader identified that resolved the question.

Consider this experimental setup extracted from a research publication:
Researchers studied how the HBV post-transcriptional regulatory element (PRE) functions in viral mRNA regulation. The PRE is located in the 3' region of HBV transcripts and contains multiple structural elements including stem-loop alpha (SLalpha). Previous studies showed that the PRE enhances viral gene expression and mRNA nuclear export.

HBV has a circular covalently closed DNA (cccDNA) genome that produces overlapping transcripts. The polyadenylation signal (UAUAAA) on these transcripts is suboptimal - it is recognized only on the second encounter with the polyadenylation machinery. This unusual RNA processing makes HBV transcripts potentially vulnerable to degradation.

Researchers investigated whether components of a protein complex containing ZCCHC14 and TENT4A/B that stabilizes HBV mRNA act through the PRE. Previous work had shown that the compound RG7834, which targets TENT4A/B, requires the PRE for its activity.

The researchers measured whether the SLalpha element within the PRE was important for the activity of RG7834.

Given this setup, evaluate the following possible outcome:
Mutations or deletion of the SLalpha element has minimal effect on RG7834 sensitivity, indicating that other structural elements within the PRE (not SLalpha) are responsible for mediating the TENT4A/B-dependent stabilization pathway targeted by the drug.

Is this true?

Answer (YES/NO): NO